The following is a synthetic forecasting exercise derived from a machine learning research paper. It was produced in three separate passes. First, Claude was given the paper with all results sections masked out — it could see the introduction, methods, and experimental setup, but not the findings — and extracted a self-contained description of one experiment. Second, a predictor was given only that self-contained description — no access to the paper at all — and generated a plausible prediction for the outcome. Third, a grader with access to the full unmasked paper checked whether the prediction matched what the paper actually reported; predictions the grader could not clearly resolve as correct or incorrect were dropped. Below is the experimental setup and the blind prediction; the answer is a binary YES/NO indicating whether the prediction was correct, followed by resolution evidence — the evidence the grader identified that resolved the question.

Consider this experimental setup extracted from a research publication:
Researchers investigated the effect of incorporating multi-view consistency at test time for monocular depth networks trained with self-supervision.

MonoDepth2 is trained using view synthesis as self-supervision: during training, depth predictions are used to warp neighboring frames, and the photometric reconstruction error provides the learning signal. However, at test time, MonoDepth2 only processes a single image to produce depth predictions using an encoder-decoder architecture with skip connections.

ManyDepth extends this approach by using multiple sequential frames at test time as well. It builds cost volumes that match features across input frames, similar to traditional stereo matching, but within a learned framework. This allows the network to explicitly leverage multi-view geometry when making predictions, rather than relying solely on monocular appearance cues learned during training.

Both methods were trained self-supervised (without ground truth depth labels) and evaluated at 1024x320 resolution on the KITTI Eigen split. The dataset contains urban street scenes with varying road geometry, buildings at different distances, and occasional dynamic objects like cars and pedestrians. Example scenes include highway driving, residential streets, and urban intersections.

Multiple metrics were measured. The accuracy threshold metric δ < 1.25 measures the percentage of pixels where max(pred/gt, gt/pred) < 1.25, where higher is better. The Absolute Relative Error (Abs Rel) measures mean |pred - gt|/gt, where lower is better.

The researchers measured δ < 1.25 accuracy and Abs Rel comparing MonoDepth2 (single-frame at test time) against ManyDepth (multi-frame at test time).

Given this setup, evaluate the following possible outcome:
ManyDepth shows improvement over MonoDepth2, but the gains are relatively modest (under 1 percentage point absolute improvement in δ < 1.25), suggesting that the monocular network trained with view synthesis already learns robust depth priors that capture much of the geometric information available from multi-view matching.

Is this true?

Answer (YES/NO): NO